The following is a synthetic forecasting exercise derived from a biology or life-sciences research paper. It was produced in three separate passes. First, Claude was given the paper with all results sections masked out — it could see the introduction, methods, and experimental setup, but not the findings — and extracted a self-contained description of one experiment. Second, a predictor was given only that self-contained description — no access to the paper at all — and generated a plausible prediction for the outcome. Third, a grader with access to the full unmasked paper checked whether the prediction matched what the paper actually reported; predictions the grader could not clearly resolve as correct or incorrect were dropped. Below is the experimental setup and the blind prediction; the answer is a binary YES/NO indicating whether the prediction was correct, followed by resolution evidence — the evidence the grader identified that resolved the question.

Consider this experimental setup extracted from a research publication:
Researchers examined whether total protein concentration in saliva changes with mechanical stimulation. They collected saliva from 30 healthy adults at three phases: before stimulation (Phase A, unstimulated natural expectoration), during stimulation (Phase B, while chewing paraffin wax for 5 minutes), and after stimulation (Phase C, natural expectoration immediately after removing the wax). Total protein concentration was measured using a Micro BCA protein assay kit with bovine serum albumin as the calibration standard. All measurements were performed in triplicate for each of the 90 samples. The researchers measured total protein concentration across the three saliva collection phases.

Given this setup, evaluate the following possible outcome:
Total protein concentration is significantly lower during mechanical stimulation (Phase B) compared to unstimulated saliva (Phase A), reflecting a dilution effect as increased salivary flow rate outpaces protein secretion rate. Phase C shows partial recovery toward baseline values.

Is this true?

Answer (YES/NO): NO